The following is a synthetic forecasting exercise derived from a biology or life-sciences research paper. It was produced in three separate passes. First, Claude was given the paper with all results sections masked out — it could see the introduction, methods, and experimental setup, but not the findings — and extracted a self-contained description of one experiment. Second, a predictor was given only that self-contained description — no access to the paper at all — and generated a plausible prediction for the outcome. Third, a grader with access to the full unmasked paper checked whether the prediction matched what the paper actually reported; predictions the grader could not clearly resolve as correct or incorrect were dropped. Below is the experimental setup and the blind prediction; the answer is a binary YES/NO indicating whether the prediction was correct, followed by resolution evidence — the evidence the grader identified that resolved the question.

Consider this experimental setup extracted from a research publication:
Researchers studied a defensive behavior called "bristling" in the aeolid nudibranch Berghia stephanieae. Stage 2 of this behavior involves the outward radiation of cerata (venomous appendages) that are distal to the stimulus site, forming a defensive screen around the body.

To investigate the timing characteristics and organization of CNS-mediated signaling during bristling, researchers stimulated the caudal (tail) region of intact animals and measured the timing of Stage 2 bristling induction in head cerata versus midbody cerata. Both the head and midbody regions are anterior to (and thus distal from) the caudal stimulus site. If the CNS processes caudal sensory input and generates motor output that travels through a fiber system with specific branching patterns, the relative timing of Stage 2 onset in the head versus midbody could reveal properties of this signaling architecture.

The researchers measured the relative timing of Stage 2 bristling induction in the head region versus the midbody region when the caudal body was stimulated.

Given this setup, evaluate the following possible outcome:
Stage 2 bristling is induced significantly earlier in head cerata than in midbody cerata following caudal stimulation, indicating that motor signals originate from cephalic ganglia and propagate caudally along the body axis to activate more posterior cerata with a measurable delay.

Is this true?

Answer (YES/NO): NO